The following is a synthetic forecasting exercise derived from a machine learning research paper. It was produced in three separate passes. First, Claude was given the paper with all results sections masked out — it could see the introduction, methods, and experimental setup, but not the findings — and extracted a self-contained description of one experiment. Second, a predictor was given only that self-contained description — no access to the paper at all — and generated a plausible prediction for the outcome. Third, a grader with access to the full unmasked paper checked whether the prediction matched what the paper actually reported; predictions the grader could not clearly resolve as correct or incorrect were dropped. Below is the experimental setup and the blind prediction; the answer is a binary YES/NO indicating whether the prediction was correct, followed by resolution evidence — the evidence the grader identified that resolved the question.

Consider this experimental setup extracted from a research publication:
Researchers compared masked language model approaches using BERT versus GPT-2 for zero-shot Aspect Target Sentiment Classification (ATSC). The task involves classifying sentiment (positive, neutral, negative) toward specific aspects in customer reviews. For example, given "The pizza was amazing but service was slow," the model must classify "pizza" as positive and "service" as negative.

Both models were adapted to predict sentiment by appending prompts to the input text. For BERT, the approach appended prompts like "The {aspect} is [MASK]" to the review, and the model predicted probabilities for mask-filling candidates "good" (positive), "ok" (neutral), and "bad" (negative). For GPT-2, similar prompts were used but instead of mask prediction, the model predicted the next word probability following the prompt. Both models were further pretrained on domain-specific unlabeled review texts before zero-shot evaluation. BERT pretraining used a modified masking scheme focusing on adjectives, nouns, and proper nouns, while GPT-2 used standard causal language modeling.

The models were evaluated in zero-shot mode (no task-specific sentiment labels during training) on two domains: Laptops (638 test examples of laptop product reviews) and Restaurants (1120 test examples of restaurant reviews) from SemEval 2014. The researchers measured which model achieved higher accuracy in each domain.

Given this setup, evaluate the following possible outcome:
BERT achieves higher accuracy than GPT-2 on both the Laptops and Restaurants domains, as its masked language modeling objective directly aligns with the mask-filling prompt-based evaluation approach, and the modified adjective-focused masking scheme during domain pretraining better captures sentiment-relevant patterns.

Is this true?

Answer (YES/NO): NO